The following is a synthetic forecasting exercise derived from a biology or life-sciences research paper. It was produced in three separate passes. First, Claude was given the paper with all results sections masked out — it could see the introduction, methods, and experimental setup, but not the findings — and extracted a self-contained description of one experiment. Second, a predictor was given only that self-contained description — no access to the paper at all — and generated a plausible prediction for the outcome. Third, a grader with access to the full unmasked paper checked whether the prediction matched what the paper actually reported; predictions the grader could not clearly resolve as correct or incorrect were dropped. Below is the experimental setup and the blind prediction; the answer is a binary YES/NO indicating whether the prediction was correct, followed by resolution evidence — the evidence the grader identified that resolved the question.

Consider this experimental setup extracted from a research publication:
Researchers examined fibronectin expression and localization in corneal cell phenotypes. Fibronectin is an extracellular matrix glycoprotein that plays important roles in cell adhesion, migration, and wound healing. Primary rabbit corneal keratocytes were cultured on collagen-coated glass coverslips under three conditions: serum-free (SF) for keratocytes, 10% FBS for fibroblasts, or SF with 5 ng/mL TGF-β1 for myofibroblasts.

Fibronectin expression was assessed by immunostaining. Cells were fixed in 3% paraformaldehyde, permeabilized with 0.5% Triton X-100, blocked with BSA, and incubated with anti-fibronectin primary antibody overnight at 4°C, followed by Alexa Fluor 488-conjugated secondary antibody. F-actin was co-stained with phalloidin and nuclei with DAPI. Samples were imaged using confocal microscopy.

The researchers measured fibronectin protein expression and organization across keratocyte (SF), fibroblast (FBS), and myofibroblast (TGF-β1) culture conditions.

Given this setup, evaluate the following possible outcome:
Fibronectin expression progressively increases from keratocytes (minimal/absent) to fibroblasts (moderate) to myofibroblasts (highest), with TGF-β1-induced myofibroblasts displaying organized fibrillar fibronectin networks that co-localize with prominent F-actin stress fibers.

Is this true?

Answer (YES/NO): NO